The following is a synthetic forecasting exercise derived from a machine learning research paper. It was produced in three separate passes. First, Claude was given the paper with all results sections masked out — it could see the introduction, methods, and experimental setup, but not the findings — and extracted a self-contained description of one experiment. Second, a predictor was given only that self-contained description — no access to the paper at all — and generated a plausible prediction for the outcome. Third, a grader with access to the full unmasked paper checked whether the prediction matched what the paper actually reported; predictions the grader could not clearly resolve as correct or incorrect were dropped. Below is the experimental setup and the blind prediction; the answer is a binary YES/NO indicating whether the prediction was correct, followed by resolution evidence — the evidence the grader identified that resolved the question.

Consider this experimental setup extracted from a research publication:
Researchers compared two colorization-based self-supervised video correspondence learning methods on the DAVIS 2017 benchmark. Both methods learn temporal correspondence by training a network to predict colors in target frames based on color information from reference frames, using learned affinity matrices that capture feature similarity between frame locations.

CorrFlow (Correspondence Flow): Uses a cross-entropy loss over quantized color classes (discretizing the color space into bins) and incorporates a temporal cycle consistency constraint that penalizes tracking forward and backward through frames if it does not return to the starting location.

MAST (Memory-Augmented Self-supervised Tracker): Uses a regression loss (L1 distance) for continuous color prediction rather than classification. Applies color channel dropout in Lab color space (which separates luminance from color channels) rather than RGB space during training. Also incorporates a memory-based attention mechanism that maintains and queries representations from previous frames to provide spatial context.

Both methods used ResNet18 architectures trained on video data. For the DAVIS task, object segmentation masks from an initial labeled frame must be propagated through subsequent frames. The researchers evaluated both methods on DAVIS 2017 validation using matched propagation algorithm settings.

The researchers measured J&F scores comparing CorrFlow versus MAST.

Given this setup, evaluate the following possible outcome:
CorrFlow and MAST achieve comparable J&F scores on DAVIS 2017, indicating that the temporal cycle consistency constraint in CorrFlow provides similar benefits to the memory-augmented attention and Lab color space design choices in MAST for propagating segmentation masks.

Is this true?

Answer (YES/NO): NO